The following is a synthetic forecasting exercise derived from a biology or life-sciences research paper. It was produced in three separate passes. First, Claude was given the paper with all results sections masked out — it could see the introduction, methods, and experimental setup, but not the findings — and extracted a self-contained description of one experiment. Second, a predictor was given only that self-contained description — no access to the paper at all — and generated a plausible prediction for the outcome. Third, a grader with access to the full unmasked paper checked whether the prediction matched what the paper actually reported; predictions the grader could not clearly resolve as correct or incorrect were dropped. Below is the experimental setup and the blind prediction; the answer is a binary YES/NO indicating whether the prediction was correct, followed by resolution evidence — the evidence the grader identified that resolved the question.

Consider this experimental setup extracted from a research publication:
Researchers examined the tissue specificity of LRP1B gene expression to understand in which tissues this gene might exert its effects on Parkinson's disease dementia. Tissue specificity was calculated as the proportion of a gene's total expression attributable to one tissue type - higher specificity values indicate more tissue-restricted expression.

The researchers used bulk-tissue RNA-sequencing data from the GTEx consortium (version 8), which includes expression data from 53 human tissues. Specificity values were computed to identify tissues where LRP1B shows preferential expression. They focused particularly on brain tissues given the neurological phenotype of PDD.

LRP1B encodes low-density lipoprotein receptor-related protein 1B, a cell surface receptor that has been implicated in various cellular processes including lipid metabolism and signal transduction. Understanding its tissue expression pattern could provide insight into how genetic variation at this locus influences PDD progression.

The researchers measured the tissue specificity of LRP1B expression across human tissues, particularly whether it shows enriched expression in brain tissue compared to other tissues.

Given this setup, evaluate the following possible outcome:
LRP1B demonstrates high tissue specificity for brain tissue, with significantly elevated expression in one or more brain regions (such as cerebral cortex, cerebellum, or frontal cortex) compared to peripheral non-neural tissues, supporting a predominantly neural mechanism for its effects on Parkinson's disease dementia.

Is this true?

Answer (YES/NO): YES